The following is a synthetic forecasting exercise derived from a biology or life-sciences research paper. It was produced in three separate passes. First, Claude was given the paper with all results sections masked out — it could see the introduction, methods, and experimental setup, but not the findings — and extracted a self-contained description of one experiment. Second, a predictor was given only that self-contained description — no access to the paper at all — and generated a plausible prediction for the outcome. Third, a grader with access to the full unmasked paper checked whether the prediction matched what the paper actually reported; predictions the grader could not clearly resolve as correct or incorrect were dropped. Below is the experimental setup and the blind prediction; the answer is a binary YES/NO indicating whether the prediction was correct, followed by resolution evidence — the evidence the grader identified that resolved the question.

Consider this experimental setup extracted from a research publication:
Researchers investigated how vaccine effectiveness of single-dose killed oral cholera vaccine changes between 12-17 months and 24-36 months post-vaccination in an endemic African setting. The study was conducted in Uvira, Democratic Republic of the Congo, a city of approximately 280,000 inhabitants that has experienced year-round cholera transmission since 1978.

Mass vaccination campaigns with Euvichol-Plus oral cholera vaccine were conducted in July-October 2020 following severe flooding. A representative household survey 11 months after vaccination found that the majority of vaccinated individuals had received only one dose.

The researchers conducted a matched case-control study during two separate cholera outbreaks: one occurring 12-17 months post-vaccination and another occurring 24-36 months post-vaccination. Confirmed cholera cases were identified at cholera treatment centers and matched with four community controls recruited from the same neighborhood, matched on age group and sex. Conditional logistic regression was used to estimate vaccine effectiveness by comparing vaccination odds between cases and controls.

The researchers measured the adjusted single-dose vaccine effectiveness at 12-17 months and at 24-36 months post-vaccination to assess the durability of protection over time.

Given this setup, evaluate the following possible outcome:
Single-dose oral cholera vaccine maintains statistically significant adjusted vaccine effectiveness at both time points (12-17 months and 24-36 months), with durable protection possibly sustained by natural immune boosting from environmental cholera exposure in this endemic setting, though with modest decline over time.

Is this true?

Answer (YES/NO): YES